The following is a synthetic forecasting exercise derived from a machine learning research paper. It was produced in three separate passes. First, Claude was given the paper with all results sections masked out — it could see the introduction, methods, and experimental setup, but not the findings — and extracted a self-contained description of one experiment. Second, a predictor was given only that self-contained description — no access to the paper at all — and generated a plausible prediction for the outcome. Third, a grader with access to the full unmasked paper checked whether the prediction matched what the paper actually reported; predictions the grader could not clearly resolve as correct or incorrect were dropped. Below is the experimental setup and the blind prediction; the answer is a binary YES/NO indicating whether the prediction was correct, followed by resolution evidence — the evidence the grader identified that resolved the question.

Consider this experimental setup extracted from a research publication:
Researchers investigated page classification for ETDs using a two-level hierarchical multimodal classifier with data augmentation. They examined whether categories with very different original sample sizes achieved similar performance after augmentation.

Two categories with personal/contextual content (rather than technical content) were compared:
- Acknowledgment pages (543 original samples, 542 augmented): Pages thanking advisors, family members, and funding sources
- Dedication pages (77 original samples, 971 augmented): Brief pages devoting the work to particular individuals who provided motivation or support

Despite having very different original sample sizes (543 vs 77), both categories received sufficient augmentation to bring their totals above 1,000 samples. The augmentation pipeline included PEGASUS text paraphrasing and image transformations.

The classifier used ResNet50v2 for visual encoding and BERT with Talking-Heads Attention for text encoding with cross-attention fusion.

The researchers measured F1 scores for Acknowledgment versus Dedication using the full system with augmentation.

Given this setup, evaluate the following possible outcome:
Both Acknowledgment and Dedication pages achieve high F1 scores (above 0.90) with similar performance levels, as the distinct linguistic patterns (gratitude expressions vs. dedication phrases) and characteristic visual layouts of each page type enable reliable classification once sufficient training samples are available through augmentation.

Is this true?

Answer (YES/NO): YES